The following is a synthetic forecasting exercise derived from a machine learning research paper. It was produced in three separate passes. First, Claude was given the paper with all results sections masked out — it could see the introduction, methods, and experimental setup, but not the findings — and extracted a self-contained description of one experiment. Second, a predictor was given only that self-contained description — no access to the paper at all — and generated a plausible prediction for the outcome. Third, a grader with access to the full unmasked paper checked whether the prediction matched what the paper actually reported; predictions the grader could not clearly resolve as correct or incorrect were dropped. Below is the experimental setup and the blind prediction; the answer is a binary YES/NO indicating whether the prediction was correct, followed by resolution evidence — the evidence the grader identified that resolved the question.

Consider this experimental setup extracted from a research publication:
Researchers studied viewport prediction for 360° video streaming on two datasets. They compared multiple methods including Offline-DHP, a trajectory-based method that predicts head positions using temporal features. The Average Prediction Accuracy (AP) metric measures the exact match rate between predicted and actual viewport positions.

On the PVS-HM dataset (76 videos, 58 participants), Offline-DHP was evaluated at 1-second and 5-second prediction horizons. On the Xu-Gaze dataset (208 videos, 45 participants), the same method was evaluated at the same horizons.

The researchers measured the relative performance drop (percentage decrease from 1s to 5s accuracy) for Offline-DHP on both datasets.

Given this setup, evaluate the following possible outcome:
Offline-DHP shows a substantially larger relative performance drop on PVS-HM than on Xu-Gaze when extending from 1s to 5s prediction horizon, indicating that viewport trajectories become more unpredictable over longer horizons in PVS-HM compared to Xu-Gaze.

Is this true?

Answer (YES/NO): YES